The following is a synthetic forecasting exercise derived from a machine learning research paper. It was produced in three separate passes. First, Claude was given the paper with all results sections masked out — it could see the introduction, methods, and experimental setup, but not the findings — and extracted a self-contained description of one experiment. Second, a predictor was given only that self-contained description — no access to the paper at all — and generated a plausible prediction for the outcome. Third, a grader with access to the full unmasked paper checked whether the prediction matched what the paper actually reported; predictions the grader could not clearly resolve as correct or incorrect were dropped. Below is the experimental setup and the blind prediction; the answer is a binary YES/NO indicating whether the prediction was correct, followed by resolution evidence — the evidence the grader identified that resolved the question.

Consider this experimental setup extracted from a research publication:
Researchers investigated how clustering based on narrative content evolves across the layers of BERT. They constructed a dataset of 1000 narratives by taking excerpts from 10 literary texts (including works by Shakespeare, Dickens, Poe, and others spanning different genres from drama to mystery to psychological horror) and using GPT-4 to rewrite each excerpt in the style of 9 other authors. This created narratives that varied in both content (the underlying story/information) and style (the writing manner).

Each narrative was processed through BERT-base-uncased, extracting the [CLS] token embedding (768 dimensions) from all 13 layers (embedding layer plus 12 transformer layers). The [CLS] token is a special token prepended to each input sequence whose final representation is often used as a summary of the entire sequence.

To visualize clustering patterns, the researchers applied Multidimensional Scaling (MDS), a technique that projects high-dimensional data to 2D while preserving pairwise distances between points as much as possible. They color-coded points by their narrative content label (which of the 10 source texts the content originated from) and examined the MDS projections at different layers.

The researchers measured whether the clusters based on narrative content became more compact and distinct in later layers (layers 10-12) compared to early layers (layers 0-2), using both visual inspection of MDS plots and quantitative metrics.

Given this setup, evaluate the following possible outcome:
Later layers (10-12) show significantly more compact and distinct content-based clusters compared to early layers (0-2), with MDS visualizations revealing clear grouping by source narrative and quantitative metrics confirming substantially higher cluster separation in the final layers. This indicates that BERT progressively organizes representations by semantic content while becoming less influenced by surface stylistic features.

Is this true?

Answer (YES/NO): YES